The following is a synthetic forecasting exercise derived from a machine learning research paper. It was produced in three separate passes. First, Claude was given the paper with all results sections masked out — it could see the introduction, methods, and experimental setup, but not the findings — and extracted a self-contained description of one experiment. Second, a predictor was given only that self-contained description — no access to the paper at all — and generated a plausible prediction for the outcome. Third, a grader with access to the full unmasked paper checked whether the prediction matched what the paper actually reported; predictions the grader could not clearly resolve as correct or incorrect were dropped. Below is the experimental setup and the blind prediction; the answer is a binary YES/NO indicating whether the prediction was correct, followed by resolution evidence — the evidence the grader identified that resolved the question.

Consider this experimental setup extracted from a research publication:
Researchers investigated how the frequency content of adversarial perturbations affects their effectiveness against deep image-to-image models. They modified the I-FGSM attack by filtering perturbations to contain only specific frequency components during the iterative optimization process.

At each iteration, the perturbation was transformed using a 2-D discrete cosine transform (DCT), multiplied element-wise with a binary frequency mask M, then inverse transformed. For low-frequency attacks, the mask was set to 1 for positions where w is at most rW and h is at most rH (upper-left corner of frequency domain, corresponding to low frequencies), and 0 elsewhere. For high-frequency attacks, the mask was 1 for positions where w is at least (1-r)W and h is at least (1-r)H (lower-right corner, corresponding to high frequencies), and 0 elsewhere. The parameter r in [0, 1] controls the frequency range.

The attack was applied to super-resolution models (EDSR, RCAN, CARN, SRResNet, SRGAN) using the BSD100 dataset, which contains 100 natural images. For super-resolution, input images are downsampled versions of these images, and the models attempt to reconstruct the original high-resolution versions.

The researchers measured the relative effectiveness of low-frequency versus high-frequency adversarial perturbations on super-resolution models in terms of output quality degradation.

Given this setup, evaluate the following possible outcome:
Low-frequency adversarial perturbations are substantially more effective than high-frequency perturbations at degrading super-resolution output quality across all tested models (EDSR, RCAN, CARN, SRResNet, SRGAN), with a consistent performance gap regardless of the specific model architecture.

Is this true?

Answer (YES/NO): NO